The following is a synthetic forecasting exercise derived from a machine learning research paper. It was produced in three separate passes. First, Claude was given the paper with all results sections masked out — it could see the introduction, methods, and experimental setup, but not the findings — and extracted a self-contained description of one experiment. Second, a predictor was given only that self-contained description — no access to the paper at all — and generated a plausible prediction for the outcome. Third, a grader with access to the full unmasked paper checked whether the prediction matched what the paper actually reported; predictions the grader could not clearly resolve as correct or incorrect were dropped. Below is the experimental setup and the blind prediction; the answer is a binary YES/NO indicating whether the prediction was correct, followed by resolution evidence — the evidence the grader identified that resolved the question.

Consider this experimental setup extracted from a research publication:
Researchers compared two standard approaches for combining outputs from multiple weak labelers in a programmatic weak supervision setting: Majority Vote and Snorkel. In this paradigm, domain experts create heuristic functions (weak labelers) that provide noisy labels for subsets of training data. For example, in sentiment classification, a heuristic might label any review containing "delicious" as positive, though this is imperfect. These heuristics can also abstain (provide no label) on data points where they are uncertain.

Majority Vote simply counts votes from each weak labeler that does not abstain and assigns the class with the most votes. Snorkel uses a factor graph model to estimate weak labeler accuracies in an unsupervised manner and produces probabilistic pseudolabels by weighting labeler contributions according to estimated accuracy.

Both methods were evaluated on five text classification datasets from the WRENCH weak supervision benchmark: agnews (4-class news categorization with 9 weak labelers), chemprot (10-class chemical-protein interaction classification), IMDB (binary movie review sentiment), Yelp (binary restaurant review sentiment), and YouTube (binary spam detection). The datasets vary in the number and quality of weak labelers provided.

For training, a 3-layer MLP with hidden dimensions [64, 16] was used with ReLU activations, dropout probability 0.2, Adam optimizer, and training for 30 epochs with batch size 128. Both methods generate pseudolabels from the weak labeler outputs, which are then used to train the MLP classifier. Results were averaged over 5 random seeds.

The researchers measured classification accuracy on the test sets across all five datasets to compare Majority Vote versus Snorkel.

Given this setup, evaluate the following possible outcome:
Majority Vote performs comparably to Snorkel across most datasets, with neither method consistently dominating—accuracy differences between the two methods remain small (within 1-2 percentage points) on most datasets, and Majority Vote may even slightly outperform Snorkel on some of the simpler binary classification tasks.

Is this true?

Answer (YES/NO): YES